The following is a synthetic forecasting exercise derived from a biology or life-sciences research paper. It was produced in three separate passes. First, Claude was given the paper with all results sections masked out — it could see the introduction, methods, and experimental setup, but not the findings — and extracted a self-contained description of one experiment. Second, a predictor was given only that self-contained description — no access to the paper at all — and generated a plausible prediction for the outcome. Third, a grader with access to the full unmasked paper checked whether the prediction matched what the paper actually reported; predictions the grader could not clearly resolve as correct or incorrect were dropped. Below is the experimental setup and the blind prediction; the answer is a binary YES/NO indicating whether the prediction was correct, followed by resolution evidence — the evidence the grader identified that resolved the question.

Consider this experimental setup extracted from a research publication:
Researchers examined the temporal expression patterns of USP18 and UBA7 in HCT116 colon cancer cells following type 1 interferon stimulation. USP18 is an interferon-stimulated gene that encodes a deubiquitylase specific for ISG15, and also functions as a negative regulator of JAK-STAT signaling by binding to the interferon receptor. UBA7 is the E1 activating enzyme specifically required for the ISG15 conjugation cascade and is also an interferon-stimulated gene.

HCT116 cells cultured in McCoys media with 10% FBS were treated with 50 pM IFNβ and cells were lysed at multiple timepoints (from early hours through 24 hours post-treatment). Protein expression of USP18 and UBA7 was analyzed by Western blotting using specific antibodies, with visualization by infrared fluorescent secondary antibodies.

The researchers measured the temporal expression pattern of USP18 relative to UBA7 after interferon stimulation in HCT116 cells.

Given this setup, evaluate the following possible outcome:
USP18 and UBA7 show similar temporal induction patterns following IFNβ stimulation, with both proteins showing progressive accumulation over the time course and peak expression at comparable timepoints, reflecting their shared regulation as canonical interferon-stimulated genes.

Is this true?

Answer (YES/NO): NO